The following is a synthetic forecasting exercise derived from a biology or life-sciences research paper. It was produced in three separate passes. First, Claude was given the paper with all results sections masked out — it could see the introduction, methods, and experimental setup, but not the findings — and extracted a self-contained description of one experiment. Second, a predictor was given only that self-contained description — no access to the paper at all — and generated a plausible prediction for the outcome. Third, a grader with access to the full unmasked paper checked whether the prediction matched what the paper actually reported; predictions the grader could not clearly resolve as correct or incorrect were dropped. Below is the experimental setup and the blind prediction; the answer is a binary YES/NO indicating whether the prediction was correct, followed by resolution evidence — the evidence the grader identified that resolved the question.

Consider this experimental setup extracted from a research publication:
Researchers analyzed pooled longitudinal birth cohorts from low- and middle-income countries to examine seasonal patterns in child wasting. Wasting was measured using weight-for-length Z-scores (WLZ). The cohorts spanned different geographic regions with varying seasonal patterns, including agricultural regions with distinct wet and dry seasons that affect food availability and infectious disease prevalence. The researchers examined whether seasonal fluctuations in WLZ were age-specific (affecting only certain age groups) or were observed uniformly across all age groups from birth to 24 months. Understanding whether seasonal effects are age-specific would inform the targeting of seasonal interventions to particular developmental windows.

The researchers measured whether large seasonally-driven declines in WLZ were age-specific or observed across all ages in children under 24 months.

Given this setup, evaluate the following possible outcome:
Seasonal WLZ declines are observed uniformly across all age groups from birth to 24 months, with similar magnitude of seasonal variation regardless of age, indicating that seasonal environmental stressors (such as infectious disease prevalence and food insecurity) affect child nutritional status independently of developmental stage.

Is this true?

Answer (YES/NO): YES